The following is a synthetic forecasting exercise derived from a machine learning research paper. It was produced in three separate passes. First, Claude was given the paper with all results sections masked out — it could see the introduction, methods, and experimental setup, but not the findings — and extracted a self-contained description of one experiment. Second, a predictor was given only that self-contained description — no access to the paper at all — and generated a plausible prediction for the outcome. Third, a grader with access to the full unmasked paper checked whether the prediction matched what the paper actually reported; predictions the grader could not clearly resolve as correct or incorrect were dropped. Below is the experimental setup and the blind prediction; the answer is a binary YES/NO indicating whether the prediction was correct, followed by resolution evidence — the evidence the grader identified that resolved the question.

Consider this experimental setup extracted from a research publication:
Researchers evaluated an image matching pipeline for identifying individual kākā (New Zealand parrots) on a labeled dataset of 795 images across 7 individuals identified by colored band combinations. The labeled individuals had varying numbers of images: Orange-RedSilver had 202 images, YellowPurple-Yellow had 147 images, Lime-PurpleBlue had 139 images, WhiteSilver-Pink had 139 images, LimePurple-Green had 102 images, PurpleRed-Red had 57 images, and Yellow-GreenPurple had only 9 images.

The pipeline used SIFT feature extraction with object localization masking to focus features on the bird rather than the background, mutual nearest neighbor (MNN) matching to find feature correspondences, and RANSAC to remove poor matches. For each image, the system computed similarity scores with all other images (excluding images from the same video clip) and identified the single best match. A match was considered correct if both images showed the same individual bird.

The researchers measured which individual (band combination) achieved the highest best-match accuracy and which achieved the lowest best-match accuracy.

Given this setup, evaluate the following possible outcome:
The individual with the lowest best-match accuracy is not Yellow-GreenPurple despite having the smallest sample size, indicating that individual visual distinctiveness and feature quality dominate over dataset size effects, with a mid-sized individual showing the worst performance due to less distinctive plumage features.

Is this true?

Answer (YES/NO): YES